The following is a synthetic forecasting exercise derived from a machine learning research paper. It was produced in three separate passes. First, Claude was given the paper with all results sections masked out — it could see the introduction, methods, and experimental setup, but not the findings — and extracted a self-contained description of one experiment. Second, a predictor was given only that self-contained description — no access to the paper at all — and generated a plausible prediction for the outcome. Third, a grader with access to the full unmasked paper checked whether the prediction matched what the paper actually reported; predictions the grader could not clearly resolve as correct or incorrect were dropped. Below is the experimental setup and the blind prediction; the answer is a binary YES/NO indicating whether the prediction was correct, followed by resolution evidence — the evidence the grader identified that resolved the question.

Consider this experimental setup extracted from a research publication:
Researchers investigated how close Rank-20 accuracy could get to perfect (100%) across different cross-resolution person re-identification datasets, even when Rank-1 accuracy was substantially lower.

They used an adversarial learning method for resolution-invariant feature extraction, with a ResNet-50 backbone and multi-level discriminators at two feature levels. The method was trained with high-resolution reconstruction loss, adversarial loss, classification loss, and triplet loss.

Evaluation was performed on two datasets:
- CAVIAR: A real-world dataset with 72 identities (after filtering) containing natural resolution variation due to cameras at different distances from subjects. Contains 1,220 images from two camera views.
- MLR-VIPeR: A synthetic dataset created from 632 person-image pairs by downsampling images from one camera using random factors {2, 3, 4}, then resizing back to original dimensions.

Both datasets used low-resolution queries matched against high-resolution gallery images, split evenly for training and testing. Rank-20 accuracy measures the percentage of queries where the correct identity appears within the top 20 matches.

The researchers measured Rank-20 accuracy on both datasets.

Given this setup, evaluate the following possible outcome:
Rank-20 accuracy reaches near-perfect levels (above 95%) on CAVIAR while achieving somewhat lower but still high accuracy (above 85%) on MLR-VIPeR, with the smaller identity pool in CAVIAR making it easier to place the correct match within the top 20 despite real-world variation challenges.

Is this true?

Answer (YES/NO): YES